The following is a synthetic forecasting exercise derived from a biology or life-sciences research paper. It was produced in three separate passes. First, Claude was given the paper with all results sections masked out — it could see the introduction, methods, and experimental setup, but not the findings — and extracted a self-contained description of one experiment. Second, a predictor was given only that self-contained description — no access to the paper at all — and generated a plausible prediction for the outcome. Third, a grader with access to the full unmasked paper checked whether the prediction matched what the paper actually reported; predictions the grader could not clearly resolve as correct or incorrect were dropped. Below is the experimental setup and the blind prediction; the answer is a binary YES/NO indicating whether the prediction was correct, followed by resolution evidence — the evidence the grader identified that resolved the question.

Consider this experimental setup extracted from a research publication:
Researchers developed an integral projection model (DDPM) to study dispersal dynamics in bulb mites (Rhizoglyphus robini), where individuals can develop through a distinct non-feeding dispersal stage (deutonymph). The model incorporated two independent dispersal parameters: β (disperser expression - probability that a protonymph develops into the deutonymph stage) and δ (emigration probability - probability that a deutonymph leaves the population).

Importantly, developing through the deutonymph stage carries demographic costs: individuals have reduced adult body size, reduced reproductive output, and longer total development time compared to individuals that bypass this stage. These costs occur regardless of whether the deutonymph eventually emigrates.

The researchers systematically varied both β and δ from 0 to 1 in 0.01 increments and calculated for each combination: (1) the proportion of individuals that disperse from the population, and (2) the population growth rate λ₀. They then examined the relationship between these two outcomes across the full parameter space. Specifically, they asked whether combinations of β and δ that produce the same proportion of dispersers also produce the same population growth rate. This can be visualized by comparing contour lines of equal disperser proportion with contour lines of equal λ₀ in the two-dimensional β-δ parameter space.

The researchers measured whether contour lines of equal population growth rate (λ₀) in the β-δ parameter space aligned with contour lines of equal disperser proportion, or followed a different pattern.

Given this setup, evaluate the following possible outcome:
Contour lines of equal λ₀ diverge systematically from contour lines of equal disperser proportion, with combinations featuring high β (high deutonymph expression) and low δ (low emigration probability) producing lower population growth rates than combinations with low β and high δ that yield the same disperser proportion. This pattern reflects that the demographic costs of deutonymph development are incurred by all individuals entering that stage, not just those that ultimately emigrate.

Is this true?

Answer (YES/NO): YES